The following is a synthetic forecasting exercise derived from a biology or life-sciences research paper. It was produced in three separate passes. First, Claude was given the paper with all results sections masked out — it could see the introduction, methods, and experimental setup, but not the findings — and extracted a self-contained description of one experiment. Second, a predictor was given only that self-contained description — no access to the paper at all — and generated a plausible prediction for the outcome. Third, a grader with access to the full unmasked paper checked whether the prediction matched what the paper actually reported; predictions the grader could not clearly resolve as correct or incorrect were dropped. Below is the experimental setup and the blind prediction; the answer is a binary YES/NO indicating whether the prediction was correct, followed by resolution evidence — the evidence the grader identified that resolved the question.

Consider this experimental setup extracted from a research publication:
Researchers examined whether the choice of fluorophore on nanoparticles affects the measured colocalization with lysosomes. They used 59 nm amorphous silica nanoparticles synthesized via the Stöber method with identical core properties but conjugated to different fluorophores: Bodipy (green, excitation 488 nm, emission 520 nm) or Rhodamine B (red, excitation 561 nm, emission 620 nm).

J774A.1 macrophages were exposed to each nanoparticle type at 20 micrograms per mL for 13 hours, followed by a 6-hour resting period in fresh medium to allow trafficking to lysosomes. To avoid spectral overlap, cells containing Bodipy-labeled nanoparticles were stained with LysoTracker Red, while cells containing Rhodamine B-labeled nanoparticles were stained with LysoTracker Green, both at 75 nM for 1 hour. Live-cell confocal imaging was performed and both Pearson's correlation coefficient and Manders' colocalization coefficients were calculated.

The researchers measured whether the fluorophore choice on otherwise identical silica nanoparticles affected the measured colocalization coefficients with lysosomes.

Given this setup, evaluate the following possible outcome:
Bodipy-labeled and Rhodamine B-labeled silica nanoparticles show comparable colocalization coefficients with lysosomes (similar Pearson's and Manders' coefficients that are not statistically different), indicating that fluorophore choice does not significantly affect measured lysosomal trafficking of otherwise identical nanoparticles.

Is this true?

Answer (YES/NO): NO